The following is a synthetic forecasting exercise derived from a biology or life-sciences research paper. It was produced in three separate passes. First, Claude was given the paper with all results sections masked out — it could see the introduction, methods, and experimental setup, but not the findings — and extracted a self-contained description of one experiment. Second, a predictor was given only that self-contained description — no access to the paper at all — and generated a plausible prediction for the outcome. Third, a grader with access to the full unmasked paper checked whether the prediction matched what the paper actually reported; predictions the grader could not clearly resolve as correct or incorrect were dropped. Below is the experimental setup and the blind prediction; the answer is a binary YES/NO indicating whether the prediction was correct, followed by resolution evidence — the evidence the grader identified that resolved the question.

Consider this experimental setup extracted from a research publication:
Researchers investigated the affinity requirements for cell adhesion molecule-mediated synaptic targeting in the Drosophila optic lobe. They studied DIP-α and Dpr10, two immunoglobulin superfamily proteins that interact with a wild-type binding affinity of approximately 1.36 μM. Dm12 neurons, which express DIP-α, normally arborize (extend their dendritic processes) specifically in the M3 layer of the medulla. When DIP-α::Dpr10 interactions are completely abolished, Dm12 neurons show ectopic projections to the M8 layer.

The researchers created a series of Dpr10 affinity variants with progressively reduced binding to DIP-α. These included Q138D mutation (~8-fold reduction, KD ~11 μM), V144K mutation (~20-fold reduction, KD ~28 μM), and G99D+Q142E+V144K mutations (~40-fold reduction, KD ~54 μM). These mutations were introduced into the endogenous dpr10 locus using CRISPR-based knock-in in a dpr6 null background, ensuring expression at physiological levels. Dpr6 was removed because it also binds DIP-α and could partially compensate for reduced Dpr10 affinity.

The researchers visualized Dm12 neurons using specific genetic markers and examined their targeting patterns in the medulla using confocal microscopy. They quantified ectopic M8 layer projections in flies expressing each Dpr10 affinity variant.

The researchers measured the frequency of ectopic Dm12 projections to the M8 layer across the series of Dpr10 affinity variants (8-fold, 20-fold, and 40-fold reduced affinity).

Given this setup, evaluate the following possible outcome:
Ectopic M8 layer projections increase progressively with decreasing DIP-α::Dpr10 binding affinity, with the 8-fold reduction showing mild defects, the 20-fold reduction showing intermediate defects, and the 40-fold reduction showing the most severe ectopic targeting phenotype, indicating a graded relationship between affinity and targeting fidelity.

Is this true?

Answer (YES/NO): NO